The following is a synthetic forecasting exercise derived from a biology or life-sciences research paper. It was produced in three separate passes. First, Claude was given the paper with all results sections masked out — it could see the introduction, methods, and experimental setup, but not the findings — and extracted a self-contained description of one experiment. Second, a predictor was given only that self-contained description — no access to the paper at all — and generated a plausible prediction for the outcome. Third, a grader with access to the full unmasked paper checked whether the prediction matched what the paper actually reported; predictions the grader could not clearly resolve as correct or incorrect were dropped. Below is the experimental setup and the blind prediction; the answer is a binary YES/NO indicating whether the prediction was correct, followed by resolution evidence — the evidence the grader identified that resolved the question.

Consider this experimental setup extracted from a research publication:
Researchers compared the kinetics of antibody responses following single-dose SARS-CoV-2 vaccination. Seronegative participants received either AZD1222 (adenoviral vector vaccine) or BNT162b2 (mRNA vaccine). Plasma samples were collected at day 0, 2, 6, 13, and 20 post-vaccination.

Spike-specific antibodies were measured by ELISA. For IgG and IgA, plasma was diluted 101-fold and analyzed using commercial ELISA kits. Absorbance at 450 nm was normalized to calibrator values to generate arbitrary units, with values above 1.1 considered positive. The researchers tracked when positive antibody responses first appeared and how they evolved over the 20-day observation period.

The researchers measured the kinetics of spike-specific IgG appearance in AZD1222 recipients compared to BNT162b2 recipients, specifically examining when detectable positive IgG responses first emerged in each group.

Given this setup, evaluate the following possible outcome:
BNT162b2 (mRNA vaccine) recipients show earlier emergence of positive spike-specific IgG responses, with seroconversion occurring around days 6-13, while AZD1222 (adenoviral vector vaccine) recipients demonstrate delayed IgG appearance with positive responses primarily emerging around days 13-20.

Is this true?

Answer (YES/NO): NO